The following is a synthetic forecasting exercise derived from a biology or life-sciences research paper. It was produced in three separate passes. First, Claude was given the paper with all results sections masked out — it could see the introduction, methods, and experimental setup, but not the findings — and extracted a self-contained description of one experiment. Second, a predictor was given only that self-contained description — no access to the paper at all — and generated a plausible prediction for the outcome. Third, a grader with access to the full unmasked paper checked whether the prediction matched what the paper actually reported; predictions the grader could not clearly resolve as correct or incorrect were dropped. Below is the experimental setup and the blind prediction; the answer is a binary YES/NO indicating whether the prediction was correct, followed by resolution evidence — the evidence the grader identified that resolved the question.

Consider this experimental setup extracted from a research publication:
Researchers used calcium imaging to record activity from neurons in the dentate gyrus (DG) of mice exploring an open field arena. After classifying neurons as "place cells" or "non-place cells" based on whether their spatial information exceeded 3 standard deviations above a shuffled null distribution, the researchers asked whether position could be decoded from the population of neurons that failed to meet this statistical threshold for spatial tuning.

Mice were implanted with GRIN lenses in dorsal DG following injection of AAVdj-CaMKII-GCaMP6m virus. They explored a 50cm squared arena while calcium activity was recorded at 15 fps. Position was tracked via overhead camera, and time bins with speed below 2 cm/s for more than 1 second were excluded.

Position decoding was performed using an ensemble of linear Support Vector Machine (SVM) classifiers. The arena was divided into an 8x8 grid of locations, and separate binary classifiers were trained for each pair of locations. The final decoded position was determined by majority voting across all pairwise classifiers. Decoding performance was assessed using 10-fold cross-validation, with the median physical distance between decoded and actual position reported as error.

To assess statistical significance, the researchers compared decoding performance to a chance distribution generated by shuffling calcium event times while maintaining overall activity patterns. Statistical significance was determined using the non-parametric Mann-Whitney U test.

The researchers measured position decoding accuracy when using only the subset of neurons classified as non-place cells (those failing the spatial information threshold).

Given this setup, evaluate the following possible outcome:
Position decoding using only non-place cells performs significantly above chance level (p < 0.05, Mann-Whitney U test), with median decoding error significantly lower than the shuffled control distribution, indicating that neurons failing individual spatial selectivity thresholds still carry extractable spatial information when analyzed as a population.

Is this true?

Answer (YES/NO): YES